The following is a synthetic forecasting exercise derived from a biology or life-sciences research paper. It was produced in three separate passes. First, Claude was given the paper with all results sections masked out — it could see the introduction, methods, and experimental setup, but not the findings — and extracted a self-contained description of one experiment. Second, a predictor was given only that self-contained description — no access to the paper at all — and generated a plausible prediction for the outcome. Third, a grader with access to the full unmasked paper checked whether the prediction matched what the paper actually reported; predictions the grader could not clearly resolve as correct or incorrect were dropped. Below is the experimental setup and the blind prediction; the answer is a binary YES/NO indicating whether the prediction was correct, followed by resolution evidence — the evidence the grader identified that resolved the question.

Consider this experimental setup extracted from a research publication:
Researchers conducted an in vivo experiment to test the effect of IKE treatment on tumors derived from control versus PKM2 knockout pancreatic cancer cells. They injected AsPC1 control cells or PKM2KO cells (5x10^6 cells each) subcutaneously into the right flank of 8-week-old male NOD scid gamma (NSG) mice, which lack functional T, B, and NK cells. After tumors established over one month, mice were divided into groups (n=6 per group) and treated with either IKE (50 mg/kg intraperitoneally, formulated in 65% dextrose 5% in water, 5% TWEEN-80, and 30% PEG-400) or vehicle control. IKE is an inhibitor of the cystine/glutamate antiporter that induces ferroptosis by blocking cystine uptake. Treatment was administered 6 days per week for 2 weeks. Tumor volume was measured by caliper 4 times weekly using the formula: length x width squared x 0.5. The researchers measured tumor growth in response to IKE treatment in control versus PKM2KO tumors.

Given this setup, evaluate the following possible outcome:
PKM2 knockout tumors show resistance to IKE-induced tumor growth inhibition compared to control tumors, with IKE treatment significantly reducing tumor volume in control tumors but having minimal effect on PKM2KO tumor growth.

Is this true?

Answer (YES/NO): YES